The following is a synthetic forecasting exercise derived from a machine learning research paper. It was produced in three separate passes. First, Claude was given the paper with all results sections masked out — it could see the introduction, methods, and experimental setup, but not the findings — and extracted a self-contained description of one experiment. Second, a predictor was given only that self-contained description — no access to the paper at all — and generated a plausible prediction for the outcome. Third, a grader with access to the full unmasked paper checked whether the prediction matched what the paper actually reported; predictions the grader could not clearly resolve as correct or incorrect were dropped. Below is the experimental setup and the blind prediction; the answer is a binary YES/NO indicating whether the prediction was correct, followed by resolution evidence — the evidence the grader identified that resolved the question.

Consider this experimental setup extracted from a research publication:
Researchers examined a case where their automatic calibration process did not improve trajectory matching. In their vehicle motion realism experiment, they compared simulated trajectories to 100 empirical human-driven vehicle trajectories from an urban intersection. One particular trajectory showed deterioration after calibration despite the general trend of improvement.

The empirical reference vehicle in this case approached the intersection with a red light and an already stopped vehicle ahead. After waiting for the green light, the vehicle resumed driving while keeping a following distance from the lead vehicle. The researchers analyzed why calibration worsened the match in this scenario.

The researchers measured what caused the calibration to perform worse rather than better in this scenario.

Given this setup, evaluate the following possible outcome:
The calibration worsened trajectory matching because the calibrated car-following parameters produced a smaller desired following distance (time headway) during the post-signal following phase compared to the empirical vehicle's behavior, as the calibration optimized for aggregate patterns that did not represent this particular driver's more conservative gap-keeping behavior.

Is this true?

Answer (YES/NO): NO